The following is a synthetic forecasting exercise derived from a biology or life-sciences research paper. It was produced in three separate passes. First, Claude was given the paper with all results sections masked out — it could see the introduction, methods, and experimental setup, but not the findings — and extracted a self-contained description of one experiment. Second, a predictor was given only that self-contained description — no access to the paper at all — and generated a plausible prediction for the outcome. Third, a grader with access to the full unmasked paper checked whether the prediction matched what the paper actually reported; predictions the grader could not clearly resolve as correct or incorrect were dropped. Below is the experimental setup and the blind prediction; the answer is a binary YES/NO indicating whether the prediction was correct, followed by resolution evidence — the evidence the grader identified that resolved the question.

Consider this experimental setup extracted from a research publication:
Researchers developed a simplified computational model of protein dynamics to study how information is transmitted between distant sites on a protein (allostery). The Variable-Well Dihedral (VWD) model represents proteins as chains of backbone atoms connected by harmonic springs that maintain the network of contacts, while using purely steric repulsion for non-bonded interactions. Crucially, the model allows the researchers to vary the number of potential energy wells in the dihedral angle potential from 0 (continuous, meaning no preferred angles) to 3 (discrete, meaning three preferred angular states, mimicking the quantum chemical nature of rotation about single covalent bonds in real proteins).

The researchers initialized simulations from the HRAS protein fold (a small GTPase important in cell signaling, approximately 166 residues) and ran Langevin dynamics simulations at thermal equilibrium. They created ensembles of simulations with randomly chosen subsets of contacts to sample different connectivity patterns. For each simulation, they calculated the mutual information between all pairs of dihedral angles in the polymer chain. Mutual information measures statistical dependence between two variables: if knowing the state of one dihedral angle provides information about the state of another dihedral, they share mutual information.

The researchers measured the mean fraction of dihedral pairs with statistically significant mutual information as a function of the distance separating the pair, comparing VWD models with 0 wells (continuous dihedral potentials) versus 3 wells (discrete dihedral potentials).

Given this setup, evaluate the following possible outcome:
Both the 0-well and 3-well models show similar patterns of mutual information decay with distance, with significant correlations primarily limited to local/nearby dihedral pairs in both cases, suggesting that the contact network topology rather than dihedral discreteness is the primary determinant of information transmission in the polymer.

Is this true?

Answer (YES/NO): NO